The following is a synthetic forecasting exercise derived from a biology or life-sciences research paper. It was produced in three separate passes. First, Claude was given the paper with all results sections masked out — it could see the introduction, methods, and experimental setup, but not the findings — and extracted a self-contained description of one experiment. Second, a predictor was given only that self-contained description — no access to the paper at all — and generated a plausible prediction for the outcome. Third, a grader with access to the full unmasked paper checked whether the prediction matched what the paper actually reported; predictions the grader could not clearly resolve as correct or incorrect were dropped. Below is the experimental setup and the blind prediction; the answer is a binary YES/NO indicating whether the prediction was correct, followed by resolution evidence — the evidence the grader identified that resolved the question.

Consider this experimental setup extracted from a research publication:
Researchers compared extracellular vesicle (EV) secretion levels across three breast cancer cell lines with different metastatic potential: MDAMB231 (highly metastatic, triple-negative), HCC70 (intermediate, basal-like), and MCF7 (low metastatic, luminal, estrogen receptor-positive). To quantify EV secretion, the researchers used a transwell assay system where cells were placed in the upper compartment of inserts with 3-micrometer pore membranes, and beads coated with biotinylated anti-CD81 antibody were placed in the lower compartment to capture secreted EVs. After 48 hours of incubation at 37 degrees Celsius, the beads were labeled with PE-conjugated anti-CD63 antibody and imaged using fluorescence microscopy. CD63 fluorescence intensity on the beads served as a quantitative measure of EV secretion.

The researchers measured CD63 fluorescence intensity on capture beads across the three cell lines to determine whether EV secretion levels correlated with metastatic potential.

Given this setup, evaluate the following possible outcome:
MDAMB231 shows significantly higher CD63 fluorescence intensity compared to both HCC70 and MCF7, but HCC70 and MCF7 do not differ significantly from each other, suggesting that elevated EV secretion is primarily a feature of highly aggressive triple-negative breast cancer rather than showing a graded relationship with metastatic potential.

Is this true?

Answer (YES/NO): NO